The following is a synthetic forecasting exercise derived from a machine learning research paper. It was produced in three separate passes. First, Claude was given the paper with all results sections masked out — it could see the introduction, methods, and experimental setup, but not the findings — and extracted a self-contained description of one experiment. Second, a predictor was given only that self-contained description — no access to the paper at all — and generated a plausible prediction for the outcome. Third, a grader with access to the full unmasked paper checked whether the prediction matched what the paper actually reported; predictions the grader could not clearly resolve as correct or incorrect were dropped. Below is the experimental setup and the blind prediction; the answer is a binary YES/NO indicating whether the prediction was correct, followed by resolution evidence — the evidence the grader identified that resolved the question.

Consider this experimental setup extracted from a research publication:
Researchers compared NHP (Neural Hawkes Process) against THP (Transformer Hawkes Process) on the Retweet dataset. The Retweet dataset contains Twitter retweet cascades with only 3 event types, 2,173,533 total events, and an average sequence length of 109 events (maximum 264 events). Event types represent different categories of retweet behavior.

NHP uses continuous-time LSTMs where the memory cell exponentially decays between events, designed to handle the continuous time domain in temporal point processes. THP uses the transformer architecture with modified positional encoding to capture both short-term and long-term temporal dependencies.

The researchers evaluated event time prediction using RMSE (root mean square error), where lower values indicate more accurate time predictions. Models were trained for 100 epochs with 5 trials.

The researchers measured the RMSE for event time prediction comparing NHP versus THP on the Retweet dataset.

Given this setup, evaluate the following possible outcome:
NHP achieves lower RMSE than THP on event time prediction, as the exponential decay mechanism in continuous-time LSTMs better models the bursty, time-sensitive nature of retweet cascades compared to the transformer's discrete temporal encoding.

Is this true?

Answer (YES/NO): NO